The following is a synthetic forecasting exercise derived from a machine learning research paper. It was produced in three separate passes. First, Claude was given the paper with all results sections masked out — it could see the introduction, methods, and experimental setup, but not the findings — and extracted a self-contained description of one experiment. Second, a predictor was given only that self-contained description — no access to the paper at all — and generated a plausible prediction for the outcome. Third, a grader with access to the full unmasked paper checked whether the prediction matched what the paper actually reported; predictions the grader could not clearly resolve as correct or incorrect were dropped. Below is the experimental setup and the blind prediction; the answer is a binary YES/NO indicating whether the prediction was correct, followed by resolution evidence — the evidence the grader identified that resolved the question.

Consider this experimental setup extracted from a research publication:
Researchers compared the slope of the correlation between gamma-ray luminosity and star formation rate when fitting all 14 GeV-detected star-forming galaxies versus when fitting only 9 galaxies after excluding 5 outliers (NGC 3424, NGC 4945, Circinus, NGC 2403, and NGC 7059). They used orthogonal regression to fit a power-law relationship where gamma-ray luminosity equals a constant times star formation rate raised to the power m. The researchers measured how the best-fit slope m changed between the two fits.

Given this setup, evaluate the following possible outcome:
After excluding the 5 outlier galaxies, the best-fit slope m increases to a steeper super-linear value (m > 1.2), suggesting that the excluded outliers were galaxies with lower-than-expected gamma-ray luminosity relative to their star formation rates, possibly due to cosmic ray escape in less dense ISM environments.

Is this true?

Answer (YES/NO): NO